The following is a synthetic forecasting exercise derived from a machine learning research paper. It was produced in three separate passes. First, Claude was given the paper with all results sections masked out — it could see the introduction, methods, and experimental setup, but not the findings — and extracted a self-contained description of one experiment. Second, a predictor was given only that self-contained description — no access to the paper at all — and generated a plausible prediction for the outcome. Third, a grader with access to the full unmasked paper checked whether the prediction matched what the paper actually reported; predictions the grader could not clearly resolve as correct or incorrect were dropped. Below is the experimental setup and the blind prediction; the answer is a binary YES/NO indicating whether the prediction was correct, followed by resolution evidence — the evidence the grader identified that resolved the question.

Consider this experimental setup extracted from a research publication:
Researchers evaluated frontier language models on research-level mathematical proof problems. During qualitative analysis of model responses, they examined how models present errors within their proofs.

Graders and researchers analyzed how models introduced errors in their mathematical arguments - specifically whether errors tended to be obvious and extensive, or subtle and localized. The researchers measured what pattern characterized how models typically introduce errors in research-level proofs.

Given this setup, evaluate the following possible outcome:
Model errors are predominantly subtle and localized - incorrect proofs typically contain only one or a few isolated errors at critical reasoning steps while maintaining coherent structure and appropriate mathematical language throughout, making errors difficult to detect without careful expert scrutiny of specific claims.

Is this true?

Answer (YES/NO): YES